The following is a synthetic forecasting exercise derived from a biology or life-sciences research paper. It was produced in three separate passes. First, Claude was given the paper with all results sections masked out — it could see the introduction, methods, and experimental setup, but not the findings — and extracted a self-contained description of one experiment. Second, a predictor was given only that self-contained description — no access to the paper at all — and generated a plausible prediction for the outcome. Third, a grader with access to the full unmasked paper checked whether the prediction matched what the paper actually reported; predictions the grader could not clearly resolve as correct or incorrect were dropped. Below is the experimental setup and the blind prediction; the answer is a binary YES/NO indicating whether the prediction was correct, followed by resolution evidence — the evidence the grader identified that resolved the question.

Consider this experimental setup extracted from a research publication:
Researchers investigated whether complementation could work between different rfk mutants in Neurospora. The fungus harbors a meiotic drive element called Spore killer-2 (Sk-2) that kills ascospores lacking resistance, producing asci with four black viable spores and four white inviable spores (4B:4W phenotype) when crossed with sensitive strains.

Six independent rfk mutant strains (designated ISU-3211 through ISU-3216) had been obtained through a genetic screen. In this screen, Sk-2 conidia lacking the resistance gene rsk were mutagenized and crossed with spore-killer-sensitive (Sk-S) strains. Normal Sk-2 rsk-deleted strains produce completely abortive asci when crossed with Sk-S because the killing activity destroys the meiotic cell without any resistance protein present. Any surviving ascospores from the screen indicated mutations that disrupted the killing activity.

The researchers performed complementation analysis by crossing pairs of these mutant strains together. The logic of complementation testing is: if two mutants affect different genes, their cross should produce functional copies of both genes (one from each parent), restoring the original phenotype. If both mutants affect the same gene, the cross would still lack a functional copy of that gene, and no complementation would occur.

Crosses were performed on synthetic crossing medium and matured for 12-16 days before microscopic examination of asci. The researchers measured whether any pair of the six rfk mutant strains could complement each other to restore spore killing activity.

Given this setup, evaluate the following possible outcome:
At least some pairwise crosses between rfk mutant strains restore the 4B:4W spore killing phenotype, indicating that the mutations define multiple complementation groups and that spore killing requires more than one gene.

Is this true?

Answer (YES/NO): NO